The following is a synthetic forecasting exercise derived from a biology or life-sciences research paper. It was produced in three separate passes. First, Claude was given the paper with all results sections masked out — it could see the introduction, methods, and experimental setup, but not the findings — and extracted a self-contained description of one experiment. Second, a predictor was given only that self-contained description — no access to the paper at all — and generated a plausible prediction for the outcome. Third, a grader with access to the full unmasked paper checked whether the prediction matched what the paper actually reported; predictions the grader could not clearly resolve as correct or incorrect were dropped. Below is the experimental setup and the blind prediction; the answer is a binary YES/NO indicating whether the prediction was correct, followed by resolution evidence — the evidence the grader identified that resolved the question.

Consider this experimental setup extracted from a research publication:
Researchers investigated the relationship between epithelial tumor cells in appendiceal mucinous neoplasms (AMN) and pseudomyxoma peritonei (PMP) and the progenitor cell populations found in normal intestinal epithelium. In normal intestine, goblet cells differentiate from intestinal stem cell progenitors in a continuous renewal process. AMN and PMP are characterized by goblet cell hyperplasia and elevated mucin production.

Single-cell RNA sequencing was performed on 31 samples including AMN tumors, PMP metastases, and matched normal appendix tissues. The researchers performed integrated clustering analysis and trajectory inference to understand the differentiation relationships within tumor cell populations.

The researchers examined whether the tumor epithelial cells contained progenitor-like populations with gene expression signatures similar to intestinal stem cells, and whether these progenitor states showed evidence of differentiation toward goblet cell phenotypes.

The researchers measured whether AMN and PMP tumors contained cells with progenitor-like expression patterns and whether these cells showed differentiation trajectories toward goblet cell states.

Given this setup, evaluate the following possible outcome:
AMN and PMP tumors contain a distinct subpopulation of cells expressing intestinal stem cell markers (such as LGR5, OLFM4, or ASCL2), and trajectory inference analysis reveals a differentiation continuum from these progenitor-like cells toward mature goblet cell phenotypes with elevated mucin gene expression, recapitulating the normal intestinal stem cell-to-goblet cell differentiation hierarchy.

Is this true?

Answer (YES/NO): YES